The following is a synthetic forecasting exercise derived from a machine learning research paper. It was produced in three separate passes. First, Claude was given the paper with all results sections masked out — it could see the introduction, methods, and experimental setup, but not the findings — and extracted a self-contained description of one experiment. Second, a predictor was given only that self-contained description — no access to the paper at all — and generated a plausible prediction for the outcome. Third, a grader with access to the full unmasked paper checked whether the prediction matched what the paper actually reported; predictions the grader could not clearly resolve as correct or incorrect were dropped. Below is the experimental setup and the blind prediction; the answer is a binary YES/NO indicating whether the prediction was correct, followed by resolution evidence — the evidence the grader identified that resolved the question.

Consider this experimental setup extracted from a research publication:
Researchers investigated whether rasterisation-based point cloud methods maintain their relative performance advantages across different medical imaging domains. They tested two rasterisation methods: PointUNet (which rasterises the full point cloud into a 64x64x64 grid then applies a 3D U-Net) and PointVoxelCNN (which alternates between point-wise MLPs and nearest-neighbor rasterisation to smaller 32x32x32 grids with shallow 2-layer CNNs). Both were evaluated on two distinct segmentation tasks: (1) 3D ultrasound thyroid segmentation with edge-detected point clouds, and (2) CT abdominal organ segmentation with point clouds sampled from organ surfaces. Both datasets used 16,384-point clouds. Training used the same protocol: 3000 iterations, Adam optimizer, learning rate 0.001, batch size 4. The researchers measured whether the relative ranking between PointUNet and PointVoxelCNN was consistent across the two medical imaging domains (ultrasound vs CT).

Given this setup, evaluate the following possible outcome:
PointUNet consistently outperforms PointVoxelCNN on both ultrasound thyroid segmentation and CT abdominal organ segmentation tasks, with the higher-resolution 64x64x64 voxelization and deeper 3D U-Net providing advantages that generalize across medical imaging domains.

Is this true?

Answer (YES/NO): NO